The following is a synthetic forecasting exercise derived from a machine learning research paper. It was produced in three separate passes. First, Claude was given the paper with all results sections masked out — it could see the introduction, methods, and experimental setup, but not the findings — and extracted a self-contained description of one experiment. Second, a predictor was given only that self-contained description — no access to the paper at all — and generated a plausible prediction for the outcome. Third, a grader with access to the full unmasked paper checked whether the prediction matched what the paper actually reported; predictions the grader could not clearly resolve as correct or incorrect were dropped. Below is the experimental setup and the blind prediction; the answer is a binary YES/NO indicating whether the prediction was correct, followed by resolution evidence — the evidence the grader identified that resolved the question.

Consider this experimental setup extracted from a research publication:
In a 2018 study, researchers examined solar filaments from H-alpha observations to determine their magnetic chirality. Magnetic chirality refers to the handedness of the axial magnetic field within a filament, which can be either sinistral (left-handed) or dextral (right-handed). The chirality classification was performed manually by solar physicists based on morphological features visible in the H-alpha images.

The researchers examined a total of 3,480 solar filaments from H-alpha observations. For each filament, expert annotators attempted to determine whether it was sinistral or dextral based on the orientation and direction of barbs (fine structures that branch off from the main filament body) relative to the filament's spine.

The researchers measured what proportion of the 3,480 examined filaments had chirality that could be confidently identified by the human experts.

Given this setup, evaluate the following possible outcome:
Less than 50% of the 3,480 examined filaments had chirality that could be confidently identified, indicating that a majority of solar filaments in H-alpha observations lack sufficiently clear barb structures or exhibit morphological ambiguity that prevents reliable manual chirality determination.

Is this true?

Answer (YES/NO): YES